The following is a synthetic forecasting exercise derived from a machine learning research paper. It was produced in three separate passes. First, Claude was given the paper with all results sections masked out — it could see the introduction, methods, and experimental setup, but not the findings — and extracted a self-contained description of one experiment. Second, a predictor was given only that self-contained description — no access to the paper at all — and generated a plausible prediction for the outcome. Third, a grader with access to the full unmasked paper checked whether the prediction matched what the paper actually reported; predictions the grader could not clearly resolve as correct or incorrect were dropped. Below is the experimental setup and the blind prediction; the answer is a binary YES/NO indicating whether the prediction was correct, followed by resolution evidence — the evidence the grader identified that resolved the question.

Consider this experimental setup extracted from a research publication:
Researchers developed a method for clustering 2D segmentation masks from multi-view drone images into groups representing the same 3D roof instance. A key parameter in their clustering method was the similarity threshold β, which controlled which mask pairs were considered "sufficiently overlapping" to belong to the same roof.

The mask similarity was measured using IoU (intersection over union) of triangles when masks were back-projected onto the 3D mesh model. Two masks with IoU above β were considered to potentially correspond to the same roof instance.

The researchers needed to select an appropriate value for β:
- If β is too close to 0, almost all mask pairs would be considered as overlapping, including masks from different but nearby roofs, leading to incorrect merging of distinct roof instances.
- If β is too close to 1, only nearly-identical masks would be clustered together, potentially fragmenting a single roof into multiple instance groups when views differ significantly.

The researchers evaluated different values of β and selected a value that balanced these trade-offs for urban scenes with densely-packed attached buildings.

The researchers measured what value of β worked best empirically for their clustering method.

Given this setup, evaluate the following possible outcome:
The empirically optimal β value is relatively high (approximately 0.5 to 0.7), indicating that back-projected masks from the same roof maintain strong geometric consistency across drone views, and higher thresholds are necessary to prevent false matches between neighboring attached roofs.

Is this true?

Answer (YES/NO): NO